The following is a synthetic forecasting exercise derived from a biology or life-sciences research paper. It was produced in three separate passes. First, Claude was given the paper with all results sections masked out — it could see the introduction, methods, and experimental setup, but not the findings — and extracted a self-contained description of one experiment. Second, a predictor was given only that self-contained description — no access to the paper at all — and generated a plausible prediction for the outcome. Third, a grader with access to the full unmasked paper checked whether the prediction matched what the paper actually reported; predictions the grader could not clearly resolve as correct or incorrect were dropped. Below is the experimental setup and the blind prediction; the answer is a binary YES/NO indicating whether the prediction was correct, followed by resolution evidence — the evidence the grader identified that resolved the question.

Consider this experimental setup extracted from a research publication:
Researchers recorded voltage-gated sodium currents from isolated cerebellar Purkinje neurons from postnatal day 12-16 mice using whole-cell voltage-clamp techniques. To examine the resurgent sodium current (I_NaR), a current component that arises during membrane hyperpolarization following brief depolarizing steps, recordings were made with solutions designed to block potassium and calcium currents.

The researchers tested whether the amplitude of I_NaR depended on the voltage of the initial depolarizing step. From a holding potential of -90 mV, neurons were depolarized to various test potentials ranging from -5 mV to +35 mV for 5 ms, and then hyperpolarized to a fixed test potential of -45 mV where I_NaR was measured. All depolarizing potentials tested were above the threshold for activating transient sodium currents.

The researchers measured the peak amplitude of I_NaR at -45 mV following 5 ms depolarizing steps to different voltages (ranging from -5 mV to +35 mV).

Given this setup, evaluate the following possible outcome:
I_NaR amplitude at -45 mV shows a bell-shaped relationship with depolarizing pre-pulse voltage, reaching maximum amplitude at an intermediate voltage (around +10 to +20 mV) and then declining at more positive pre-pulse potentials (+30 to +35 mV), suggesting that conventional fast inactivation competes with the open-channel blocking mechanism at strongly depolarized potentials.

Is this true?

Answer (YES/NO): NO